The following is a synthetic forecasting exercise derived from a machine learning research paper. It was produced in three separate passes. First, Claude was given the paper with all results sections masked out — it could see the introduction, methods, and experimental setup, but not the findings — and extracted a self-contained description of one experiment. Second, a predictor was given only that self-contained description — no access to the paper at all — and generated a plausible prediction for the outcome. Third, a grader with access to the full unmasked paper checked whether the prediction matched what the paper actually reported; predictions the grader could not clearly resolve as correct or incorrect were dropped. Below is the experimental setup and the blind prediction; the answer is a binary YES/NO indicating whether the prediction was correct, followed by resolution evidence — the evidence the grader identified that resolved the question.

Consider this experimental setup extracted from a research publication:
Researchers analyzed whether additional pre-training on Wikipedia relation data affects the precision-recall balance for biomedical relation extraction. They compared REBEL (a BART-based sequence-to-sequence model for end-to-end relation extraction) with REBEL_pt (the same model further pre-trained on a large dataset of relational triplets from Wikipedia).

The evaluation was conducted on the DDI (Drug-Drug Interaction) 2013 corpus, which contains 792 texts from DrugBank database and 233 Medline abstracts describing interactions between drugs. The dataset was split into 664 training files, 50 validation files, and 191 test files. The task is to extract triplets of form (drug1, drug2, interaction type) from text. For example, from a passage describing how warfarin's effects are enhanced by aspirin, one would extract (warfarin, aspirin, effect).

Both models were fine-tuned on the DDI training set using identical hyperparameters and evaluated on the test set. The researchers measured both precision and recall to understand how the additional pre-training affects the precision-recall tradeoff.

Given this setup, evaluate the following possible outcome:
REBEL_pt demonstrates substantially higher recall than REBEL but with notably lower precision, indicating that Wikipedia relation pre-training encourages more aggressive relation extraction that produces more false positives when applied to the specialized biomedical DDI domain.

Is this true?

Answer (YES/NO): NO